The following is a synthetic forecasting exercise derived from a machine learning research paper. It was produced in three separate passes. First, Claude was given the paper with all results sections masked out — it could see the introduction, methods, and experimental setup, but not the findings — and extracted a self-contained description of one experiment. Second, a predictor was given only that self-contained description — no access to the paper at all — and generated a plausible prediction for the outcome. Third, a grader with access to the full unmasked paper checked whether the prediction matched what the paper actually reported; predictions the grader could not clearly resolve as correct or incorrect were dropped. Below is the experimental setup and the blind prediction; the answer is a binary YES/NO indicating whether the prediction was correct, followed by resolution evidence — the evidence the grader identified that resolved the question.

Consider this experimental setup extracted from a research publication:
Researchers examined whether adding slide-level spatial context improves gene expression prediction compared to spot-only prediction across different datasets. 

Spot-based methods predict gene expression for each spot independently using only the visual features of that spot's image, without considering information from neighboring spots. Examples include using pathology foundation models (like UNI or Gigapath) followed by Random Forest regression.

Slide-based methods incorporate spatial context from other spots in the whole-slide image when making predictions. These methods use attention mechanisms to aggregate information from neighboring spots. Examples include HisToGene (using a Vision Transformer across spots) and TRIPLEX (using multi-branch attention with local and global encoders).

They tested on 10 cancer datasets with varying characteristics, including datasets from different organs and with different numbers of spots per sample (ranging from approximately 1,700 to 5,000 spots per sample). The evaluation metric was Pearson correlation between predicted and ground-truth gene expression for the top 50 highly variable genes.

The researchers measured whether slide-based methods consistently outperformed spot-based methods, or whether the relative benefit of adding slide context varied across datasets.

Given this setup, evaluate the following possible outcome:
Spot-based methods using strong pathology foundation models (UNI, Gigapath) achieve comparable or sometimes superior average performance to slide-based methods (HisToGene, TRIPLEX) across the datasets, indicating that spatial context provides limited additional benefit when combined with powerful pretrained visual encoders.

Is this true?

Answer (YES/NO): NO